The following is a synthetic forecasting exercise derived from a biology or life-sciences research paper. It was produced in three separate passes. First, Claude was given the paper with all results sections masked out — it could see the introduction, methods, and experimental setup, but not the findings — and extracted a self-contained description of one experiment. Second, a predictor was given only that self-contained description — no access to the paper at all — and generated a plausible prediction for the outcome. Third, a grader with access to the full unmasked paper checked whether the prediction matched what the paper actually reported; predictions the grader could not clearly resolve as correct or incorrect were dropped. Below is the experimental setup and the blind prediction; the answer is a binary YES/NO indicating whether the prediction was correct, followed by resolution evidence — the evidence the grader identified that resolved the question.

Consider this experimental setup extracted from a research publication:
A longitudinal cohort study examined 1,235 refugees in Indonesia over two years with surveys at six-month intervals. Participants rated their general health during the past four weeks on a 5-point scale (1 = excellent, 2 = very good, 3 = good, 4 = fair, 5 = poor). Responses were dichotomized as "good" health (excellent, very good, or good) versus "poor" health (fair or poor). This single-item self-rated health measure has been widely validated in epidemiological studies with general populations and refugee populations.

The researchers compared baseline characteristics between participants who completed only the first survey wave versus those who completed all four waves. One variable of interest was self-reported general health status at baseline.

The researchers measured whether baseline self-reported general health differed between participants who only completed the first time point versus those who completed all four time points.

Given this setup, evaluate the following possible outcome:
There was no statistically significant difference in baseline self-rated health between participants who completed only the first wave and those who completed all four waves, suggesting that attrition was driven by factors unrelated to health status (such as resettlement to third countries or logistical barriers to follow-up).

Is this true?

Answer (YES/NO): NO